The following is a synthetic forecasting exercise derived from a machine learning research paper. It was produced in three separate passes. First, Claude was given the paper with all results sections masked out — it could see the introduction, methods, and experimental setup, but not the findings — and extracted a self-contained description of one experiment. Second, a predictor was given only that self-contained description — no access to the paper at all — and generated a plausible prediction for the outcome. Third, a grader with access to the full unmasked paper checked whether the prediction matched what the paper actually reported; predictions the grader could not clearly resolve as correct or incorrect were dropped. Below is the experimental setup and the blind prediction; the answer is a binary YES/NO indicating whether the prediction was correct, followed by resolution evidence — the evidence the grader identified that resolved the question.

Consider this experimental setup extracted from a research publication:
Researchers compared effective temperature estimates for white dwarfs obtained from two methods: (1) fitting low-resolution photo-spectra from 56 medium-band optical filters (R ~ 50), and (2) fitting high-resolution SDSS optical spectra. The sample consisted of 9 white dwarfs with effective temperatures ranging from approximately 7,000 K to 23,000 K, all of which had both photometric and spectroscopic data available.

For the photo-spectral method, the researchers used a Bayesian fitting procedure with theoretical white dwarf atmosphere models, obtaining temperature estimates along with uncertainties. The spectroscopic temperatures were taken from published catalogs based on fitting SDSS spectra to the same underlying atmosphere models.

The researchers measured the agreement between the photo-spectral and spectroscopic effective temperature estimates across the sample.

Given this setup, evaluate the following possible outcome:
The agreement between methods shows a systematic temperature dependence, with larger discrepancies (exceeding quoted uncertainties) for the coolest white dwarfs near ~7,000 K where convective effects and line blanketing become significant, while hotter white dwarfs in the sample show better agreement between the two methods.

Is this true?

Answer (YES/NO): NO